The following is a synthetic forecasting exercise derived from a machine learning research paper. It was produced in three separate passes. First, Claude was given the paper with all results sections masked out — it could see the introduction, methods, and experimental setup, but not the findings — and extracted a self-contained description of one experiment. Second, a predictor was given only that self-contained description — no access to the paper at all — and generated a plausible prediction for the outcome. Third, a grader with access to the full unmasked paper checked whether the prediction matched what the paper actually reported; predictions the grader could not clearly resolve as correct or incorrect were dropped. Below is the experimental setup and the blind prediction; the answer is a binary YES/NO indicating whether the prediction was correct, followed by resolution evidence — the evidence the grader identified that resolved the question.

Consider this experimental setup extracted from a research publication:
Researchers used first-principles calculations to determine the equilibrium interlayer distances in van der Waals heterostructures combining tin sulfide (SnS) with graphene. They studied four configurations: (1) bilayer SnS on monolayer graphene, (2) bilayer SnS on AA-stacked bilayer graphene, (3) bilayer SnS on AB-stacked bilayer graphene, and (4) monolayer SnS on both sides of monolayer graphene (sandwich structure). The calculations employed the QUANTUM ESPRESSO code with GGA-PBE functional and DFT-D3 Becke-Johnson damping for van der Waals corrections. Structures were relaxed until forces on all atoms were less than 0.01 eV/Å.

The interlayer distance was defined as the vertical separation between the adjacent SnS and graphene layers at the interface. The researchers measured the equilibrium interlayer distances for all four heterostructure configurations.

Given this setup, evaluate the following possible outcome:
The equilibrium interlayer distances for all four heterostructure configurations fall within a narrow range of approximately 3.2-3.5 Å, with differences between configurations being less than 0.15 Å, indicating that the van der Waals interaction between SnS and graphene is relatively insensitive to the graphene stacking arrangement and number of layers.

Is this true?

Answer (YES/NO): YES